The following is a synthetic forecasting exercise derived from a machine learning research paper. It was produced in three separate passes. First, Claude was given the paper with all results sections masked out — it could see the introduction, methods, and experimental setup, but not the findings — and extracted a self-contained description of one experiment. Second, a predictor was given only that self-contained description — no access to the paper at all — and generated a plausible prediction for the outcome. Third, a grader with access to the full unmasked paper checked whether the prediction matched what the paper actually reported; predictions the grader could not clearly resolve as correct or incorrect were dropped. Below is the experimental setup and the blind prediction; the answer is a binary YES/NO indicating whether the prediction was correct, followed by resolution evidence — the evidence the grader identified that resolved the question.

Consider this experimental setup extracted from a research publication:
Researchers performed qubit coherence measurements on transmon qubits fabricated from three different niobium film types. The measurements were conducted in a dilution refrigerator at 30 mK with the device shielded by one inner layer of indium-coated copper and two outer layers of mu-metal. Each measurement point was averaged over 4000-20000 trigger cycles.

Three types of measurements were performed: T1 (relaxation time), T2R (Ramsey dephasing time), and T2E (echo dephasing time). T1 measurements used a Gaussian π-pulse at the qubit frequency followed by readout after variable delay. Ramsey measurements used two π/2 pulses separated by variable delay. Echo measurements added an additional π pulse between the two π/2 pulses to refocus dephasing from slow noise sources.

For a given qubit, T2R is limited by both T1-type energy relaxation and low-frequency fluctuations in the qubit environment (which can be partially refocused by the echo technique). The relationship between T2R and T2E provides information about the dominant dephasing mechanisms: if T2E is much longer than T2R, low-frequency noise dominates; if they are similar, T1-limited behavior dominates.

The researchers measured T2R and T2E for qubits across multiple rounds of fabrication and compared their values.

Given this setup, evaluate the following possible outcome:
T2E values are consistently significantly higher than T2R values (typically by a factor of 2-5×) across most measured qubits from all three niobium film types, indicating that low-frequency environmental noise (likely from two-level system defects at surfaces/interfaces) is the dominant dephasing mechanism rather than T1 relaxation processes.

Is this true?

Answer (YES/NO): NO